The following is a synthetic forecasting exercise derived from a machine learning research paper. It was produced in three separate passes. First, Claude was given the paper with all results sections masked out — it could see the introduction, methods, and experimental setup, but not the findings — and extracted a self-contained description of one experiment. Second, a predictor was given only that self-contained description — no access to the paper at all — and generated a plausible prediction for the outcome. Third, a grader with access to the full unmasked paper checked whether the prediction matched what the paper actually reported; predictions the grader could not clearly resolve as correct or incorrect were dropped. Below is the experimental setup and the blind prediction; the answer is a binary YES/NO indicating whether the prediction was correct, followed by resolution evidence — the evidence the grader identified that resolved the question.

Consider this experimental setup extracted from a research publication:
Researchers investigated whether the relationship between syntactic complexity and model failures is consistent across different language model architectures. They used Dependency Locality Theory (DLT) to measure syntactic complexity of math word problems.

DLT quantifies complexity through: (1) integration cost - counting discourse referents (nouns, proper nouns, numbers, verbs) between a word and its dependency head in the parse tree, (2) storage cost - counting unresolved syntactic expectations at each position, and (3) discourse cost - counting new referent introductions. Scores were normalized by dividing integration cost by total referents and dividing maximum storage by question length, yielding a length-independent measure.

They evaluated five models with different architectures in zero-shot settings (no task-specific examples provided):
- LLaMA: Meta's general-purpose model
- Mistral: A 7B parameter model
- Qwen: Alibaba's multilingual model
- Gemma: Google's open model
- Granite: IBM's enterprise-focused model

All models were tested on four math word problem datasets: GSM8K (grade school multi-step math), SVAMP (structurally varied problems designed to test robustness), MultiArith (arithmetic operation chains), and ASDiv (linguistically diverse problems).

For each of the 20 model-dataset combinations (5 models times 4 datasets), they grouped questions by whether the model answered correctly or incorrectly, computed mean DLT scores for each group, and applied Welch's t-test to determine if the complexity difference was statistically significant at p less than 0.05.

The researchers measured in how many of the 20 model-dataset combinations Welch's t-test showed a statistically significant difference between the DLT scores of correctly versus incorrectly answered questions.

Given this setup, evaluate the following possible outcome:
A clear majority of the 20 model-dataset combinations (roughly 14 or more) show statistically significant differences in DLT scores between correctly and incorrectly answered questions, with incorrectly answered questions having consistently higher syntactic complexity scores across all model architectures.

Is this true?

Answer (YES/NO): NO